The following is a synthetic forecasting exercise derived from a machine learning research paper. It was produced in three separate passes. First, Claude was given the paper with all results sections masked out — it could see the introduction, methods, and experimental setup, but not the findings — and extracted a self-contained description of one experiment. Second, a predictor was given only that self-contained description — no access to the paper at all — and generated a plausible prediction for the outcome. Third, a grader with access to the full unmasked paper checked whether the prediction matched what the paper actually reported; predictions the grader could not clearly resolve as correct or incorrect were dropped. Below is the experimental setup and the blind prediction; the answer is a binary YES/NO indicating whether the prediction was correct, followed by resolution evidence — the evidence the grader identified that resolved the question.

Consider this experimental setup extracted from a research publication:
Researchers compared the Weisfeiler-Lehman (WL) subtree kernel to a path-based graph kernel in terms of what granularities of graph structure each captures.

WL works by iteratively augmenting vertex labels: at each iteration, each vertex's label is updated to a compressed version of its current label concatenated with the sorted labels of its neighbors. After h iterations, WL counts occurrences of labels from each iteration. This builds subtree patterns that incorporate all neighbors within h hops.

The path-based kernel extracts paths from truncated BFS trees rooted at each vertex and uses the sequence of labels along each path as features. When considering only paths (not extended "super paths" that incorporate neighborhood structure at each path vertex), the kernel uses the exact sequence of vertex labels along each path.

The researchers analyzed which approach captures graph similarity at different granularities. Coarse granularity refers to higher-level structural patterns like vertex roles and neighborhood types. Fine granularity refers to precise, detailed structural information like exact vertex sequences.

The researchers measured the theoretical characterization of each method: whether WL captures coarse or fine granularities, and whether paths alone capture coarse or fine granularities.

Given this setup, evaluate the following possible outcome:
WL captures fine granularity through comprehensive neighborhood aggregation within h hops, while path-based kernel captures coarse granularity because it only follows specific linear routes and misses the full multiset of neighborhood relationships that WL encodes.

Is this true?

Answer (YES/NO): NO